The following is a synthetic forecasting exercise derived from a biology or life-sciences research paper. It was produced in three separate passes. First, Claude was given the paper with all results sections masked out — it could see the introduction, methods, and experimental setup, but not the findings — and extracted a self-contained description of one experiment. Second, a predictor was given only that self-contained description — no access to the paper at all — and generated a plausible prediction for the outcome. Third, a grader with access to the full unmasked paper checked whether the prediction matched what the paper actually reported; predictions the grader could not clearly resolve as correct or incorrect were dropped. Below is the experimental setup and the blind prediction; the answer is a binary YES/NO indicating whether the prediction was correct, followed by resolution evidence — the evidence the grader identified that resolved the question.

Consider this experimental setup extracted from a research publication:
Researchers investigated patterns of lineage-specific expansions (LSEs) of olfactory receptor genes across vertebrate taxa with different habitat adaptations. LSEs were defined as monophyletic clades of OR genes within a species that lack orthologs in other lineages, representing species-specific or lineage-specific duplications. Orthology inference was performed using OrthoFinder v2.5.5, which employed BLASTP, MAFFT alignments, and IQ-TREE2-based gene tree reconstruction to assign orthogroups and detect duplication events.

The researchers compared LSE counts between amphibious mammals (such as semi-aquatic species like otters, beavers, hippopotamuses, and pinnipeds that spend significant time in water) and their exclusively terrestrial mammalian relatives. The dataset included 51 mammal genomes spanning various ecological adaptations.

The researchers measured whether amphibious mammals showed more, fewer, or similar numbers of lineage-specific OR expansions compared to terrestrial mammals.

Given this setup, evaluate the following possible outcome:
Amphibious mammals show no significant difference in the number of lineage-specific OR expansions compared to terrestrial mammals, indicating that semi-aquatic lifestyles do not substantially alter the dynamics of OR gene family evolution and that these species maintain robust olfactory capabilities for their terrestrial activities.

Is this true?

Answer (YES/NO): NO